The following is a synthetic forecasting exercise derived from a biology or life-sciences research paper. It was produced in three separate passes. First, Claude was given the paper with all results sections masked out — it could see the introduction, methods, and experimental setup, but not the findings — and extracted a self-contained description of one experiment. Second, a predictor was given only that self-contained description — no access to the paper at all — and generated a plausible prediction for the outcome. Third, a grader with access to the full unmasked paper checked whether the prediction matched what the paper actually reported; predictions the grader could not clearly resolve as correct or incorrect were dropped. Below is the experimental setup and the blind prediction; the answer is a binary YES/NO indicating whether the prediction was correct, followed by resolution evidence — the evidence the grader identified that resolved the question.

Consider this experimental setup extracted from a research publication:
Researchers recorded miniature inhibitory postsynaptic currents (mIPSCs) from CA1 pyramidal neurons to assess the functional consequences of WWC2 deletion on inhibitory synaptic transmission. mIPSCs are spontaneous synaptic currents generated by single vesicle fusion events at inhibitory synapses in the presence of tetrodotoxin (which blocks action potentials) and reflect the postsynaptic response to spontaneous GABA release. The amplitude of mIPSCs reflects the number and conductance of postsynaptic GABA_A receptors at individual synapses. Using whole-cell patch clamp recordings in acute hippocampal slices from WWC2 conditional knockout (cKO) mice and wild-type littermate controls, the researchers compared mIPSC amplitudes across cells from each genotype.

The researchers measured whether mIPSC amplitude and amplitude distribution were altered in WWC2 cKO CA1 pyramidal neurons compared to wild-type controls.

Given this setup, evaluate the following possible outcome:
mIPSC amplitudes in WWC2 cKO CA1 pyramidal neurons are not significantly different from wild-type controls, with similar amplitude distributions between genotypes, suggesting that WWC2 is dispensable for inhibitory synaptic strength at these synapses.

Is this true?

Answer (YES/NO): NO